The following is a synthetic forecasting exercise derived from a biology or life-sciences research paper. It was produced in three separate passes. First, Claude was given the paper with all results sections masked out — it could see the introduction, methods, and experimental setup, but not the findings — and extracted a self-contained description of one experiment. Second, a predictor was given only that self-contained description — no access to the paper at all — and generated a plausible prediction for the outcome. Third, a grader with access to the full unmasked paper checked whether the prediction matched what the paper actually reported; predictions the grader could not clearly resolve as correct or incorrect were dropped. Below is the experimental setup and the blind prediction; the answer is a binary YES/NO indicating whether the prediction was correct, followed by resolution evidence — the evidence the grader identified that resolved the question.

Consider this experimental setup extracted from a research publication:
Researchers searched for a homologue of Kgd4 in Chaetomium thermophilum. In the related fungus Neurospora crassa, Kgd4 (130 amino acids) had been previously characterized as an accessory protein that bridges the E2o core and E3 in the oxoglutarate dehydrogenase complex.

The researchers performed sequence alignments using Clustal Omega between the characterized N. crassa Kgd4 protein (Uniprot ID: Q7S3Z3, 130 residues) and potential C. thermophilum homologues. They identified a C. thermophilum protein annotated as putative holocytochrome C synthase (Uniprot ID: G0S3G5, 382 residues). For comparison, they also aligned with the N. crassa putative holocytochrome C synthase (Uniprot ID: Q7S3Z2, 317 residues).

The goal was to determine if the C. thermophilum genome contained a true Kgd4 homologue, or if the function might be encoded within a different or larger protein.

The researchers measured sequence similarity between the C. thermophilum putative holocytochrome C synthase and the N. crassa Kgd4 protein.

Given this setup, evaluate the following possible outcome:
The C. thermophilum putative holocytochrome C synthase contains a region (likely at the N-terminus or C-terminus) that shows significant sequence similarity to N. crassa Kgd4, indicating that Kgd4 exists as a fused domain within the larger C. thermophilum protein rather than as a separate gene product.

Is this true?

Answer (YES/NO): YES